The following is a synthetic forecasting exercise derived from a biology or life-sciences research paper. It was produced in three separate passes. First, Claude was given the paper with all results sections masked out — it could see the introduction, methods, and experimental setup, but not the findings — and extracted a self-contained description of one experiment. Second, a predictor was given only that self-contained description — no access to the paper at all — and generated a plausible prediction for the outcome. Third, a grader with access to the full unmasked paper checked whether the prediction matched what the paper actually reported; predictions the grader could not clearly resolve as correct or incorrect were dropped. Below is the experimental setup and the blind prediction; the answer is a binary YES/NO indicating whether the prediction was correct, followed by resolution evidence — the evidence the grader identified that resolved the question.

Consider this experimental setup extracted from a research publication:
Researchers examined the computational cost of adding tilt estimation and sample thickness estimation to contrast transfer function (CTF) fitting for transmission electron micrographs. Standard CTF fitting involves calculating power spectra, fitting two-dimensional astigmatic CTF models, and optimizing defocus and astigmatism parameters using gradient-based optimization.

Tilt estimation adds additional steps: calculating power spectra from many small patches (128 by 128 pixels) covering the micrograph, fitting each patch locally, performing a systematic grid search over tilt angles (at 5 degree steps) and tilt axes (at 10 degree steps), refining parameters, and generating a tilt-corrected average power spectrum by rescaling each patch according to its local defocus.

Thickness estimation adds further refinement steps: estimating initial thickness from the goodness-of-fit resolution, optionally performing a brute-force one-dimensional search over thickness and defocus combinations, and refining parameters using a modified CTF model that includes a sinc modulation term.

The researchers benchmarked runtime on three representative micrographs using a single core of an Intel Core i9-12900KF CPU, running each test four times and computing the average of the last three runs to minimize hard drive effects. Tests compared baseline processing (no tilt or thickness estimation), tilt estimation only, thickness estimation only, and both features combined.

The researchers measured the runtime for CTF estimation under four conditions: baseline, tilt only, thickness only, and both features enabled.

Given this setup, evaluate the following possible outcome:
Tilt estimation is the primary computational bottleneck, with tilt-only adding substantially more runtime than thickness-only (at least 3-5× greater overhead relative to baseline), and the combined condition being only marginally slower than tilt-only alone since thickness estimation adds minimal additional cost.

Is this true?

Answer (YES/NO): YES